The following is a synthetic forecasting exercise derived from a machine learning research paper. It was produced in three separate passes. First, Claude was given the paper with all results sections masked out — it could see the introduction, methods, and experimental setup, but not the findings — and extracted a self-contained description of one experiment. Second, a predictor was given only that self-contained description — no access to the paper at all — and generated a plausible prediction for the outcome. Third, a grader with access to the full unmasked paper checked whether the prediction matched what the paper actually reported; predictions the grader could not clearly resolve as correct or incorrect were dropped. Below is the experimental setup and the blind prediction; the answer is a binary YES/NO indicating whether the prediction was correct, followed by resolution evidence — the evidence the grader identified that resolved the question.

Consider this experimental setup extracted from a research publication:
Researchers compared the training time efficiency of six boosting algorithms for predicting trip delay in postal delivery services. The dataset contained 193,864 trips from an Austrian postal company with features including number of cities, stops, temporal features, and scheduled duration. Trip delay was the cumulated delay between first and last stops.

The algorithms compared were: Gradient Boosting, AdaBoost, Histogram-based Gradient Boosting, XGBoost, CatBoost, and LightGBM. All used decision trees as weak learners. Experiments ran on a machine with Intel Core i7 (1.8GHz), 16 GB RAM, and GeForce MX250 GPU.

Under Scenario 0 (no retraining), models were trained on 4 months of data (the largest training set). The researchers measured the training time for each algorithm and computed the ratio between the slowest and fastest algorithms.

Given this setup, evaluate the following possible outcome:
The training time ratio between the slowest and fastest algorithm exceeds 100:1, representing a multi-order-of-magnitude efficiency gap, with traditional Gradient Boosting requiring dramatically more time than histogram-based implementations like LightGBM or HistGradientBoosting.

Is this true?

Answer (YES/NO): YES